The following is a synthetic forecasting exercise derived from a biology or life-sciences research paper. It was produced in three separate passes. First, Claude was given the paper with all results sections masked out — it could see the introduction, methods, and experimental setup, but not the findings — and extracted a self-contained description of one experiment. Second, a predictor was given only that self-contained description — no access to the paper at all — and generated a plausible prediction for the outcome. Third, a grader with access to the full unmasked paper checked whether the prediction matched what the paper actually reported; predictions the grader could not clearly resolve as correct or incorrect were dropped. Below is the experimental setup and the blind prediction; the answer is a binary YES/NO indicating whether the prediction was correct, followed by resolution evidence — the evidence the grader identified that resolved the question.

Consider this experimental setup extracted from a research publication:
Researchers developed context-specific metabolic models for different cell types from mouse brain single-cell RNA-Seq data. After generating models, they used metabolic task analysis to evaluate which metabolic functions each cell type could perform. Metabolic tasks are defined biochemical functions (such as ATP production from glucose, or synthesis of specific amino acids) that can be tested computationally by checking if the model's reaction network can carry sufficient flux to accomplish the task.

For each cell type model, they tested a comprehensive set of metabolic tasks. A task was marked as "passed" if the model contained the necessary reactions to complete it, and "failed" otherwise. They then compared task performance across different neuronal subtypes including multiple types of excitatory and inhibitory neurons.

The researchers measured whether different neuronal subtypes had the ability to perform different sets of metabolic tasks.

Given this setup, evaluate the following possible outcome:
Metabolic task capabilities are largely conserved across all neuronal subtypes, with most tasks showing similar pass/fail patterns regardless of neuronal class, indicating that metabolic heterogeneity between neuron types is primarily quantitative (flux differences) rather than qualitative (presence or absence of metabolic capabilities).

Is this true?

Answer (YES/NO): NO